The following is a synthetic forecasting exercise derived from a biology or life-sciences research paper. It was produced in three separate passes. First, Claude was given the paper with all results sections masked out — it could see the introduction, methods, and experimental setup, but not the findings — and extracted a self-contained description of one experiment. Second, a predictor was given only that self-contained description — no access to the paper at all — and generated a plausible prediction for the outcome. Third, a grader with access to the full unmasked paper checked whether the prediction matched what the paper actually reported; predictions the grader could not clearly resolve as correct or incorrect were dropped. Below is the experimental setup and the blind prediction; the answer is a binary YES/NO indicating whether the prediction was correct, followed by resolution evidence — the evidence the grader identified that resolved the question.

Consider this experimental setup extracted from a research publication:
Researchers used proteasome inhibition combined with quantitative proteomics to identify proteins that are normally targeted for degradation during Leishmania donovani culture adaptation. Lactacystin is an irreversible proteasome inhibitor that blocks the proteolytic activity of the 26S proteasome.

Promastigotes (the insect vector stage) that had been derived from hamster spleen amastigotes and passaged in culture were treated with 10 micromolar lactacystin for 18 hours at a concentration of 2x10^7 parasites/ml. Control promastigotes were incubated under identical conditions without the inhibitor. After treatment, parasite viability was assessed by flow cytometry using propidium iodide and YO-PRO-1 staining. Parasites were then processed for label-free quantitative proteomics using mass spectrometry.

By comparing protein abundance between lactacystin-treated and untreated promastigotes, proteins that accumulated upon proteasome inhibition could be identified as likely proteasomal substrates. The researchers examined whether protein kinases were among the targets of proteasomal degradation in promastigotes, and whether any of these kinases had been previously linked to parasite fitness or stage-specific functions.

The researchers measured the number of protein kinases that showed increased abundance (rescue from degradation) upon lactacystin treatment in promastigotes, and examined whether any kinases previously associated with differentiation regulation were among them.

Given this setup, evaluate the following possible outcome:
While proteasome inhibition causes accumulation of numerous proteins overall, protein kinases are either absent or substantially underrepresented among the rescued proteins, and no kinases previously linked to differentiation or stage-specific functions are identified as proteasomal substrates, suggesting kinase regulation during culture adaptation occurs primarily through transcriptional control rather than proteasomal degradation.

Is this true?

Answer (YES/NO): NO